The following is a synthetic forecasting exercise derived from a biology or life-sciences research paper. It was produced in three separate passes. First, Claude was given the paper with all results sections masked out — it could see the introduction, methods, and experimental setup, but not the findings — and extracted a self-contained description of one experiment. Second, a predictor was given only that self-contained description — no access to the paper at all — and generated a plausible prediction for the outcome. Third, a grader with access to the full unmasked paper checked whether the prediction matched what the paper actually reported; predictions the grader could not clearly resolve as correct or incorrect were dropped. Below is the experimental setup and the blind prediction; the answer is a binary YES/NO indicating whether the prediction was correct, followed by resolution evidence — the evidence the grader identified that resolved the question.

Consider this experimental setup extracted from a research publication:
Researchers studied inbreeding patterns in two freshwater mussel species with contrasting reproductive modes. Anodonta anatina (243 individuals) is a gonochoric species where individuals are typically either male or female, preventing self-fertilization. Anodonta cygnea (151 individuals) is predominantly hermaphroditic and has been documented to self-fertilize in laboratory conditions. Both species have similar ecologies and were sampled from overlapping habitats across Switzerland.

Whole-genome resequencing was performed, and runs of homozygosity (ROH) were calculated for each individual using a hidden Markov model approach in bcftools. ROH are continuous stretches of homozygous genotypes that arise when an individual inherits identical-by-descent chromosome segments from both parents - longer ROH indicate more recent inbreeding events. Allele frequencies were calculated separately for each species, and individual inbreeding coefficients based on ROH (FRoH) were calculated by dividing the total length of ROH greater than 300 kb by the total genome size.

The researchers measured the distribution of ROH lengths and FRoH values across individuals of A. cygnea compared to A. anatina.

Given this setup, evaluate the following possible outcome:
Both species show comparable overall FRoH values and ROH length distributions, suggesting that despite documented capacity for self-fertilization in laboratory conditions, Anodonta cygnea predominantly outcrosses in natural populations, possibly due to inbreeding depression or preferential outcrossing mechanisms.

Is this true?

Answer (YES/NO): NO